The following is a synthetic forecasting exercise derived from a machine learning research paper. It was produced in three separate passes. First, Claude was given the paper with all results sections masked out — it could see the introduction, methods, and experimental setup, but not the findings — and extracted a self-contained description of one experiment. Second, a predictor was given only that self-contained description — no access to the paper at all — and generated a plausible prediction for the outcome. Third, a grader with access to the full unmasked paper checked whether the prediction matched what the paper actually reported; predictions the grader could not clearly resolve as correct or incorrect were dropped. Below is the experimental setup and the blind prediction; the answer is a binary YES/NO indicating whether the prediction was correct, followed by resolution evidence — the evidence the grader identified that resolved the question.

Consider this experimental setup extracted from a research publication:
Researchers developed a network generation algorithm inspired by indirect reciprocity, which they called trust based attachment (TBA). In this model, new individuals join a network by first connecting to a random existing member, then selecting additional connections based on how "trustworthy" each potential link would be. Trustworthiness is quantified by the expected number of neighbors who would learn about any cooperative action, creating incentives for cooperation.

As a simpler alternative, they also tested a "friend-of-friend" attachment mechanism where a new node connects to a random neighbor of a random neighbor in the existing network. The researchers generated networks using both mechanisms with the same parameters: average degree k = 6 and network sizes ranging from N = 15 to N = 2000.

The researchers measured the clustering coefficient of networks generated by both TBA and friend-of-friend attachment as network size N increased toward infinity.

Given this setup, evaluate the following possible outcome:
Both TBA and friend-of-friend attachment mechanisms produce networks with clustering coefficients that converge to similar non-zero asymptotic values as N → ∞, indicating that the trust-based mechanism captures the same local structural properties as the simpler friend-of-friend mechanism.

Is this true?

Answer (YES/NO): YES